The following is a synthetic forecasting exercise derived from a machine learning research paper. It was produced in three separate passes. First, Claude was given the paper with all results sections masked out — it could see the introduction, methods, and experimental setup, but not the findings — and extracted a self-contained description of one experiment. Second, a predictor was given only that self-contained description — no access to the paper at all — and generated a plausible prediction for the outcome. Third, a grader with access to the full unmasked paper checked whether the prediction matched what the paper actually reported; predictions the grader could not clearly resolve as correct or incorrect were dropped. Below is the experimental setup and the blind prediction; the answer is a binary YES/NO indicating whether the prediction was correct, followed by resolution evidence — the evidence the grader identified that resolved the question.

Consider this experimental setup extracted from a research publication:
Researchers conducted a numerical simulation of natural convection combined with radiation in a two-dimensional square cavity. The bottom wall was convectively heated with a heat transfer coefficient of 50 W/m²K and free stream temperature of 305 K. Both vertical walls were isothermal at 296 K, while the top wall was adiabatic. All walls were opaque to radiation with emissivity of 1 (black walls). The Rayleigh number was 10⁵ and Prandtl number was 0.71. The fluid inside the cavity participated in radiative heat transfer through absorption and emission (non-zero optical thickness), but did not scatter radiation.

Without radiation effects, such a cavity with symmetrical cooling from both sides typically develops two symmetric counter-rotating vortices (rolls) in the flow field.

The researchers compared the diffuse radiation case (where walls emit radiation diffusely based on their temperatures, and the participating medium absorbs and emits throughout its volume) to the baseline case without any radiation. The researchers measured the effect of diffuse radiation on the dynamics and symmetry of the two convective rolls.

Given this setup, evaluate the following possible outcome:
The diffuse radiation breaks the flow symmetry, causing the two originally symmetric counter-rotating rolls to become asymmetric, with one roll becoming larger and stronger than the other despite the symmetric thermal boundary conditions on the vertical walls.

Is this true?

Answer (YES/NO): NO